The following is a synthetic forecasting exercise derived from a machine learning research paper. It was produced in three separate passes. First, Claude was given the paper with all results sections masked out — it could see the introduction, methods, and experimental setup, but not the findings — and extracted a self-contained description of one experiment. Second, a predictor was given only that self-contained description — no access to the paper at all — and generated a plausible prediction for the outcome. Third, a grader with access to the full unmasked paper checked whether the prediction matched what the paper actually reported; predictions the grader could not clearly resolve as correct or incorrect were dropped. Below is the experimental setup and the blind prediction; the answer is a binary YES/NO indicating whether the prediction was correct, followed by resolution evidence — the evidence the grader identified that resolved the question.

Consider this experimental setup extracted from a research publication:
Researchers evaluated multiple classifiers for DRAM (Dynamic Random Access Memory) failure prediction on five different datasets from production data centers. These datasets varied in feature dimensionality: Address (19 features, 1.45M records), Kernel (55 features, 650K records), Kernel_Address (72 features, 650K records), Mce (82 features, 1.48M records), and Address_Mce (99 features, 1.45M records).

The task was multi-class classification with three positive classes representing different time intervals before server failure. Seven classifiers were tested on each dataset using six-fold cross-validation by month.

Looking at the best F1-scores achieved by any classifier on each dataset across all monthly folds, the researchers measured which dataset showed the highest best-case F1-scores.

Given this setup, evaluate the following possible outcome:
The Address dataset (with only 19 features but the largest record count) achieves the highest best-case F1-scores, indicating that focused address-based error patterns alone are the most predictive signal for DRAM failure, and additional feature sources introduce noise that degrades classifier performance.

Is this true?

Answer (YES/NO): NO